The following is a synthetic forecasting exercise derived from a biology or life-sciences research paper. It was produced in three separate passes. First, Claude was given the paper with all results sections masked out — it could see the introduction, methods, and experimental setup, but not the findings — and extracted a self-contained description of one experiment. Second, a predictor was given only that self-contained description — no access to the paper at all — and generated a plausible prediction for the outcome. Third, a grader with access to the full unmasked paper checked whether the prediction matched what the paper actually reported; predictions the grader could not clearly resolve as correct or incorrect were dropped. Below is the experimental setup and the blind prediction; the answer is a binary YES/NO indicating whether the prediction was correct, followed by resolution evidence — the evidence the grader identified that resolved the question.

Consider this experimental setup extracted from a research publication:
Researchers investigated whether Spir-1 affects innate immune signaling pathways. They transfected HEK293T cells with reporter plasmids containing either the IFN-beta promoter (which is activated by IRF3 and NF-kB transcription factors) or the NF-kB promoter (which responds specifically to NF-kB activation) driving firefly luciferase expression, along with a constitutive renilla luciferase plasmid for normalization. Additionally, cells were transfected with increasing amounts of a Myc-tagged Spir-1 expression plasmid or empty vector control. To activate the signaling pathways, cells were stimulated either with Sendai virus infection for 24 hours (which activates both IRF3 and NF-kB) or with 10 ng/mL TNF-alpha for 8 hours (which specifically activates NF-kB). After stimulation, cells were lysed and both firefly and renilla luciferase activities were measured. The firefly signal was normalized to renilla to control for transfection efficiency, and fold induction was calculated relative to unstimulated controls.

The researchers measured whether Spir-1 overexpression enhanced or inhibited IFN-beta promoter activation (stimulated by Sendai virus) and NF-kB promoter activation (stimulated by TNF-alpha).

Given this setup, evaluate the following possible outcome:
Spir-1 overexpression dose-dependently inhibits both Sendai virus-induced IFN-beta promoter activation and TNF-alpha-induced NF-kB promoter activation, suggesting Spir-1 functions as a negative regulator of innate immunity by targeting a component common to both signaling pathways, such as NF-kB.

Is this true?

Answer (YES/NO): NO